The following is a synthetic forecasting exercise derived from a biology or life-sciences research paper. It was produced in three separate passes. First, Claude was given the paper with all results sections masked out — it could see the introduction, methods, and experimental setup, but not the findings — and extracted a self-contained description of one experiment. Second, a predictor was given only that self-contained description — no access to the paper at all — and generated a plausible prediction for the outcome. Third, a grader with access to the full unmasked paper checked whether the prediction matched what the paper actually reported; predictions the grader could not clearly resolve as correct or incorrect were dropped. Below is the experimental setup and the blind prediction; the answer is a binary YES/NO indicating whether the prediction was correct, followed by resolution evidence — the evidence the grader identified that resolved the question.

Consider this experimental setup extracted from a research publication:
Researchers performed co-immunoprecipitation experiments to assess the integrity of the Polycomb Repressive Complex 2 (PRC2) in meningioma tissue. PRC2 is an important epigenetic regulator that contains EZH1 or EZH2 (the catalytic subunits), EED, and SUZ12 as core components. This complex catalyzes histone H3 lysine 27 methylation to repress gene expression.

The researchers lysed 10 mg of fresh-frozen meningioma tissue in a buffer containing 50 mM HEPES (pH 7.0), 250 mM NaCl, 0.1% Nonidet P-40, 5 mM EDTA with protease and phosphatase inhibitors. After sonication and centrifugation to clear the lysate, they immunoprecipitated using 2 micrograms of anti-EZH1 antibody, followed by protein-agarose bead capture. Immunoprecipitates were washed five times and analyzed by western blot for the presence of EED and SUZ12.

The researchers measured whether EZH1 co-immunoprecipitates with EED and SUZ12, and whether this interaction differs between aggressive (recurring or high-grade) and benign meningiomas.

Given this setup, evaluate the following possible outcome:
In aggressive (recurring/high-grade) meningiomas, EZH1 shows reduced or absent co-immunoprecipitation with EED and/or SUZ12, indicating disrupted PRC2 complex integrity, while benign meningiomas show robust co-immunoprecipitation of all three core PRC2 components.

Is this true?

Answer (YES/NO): NO